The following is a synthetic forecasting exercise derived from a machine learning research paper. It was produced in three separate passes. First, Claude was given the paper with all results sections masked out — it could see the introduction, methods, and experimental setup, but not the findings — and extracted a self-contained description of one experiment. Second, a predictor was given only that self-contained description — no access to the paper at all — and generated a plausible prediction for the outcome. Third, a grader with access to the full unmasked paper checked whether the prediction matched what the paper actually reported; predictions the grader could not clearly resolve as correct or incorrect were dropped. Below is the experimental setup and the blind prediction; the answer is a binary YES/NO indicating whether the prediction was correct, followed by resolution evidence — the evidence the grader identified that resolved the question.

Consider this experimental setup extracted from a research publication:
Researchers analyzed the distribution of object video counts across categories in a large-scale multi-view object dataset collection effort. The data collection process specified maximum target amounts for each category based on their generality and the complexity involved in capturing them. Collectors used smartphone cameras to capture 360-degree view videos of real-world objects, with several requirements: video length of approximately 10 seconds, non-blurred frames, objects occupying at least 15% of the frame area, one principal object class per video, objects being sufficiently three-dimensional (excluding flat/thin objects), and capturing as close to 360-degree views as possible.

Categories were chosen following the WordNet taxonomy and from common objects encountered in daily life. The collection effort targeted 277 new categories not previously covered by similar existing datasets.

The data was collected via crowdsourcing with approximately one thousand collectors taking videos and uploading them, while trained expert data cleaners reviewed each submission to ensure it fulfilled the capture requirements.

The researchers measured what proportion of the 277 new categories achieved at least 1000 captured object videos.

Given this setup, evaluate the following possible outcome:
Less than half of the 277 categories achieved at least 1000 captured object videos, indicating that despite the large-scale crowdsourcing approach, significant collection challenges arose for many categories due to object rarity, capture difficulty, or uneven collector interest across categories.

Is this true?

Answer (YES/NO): NO